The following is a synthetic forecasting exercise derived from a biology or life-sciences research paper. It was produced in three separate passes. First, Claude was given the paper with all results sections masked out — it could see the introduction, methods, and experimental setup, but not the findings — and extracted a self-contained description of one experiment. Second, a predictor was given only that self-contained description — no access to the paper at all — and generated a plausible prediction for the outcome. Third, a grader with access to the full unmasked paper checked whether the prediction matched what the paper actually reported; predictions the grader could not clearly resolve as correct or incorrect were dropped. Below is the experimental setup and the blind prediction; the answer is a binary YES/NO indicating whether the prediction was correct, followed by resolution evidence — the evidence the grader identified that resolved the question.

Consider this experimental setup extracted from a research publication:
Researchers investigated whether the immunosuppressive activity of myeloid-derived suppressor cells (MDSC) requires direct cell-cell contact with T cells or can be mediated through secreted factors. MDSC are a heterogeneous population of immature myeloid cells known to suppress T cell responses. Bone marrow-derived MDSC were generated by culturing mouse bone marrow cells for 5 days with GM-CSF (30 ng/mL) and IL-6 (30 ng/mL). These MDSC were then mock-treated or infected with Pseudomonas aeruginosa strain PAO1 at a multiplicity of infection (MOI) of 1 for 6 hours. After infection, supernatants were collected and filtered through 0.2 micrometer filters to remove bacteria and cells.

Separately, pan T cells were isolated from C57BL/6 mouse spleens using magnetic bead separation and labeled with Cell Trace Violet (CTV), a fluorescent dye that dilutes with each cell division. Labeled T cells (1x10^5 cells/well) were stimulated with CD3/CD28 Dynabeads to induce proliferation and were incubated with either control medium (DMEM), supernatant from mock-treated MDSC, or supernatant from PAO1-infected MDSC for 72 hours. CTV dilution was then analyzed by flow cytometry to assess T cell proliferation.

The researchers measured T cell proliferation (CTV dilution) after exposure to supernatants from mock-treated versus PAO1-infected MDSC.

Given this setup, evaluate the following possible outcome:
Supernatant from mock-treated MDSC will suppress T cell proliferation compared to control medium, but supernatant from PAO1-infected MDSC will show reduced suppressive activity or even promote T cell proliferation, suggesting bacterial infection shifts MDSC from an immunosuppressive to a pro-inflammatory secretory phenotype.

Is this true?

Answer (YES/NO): NO